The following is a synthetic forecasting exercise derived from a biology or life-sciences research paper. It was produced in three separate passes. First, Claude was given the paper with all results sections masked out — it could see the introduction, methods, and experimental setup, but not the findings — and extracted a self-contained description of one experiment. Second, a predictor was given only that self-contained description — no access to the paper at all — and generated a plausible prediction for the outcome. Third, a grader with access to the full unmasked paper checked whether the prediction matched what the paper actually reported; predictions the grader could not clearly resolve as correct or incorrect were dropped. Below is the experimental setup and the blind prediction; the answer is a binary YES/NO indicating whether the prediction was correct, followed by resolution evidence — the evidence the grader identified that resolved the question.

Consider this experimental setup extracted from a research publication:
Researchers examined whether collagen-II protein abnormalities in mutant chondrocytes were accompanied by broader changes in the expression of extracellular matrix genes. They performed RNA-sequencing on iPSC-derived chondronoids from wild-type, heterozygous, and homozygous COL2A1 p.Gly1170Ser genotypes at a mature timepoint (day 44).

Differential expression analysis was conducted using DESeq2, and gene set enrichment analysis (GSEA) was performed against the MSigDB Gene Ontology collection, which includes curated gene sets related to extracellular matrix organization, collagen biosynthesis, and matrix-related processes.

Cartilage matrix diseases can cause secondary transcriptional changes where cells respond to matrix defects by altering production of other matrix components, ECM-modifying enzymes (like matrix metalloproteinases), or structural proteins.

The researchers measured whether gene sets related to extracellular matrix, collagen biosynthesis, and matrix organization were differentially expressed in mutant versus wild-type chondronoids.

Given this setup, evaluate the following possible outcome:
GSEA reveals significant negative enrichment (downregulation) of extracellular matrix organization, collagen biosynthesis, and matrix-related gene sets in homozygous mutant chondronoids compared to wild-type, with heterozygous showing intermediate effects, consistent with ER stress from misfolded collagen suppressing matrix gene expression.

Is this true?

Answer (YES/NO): NO